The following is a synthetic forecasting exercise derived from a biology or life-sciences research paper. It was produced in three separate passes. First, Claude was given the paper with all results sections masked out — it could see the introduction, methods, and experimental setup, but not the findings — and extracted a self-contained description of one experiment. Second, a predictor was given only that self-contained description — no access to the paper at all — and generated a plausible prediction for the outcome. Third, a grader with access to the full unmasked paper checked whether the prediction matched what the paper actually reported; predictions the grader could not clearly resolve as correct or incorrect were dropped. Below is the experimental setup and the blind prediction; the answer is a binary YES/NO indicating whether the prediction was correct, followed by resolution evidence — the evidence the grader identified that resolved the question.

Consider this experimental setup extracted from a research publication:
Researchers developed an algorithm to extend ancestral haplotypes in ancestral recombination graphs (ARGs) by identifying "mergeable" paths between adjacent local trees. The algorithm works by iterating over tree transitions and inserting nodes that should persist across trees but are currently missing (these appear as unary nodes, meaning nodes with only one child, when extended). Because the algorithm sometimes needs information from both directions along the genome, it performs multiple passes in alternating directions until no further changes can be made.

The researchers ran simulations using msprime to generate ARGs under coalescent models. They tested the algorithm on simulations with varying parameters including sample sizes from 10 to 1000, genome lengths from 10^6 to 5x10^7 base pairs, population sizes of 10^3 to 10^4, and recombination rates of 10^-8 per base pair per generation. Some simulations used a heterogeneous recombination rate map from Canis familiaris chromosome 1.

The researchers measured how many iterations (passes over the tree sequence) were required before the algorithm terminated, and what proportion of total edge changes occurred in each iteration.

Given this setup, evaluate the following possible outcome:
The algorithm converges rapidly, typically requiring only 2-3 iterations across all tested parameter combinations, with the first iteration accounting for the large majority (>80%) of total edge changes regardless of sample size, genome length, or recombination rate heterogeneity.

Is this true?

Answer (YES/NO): NO